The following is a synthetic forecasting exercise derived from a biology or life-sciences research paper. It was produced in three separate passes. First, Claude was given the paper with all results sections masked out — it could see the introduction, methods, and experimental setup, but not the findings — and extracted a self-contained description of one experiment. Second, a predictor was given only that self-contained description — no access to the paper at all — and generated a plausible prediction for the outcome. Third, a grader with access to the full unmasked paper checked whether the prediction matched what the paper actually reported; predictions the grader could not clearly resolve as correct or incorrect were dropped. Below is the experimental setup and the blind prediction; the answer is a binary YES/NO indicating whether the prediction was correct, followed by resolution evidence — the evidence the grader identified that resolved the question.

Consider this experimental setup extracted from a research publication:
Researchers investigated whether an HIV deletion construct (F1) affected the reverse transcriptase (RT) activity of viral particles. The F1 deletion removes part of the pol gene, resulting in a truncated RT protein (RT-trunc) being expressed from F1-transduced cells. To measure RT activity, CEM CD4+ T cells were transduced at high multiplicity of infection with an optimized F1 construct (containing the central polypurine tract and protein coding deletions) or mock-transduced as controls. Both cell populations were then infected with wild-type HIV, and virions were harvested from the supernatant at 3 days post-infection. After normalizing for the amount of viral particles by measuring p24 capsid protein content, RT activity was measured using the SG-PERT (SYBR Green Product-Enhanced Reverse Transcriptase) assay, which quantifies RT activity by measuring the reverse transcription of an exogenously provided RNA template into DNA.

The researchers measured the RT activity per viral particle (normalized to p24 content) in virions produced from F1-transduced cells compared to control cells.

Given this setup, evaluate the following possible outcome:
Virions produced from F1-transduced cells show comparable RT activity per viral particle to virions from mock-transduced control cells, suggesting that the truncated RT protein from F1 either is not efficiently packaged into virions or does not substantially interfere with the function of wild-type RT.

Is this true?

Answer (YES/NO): NO